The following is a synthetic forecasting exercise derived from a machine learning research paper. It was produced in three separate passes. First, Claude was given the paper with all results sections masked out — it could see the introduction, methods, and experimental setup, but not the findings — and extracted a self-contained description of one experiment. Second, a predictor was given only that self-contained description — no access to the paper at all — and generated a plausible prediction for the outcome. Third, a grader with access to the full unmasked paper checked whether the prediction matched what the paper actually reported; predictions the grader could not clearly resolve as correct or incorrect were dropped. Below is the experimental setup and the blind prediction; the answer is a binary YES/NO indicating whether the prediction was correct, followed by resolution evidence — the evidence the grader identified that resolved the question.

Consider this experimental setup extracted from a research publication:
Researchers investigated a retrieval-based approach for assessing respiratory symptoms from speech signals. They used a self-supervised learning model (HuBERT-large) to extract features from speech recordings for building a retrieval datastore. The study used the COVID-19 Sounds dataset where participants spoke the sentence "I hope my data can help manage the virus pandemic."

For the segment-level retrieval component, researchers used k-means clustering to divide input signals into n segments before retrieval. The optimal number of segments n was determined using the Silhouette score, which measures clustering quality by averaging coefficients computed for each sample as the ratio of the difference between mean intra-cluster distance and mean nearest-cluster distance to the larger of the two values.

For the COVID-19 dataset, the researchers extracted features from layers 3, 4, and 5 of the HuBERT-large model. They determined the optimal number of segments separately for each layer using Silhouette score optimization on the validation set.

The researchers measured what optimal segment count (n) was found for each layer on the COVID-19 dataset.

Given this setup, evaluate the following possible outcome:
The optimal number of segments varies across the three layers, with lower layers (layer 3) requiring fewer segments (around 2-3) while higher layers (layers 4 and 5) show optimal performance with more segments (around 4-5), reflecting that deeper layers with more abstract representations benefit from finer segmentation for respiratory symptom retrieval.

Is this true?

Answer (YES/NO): NO